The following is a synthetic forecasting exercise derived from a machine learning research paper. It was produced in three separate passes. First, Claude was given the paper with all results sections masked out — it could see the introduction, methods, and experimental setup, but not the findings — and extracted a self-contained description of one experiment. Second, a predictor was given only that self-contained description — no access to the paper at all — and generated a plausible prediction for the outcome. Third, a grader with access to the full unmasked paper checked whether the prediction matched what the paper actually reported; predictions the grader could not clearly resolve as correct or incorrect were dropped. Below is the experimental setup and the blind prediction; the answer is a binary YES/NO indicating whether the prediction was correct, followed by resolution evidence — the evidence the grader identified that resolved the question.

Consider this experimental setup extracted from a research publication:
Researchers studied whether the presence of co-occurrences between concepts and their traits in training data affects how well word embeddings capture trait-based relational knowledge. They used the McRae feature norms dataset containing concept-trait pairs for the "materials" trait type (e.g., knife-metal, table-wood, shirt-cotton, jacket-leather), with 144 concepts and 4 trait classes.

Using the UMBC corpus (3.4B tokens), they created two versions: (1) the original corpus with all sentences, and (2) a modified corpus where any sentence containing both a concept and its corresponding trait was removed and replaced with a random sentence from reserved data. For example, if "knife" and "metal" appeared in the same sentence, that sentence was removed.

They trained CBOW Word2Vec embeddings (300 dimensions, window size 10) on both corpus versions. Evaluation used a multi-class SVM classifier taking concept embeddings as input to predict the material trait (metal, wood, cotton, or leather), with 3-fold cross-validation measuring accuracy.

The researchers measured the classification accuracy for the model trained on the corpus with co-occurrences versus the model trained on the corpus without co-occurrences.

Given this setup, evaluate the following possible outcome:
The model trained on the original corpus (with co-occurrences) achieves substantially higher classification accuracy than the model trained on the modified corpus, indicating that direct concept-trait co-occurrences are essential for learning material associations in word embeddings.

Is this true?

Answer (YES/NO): NO